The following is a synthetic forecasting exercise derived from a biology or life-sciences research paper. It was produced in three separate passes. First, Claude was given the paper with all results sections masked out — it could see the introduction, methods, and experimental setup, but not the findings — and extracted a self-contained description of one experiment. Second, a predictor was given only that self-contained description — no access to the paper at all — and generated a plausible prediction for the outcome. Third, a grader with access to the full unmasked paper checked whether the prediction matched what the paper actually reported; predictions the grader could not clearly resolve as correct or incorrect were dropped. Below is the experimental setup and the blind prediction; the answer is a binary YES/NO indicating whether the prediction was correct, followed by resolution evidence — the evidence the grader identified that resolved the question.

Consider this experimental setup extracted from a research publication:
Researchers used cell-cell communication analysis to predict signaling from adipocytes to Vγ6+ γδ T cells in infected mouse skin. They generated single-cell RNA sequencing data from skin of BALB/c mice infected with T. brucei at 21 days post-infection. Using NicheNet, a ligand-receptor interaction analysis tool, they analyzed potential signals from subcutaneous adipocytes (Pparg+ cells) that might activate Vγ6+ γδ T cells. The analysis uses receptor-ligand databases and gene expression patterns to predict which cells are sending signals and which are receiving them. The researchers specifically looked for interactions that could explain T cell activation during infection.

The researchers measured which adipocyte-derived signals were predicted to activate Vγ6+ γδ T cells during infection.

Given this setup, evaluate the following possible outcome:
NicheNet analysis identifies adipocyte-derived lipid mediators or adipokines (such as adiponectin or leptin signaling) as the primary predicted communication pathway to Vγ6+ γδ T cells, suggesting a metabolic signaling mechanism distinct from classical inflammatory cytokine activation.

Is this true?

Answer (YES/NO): NO